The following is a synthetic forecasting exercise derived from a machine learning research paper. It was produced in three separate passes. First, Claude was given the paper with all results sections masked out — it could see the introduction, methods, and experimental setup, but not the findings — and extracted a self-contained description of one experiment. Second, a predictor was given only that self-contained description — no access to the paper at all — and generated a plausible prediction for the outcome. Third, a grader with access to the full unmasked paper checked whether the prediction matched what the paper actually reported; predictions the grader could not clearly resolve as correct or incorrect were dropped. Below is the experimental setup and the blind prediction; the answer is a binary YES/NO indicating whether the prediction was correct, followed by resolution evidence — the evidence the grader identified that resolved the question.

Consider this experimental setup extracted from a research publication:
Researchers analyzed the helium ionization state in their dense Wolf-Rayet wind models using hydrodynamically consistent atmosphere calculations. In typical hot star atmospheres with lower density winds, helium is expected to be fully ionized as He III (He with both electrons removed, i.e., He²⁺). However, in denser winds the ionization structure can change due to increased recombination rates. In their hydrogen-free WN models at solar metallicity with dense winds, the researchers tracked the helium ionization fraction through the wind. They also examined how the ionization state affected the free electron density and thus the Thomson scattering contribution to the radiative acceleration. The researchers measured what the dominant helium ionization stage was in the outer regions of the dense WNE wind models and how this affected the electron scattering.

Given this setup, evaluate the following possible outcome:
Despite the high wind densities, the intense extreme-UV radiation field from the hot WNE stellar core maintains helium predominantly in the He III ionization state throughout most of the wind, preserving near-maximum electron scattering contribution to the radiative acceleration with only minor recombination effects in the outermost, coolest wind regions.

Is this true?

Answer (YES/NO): NO